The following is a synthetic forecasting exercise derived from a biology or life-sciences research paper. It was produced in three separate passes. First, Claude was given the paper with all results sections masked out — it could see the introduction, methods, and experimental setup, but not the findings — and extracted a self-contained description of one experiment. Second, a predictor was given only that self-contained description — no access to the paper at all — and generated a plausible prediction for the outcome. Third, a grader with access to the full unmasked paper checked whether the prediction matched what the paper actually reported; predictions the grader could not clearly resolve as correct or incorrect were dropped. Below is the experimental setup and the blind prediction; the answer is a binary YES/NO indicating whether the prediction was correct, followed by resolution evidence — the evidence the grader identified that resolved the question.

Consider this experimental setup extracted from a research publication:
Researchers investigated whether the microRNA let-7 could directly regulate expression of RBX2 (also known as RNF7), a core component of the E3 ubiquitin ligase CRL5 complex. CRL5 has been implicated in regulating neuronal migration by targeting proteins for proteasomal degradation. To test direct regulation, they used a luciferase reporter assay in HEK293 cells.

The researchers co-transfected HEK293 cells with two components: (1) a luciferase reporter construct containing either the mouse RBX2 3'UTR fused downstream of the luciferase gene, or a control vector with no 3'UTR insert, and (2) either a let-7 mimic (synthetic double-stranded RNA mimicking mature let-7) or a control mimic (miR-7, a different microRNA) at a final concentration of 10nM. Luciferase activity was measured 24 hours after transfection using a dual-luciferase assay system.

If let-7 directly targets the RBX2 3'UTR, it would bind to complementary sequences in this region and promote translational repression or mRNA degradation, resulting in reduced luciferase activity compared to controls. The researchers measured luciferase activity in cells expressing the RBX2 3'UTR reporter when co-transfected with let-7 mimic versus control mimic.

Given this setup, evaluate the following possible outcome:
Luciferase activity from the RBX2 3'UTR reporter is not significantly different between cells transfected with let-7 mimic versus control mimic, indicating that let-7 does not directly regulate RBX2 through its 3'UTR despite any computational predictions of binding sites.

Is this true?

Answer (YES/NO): NO